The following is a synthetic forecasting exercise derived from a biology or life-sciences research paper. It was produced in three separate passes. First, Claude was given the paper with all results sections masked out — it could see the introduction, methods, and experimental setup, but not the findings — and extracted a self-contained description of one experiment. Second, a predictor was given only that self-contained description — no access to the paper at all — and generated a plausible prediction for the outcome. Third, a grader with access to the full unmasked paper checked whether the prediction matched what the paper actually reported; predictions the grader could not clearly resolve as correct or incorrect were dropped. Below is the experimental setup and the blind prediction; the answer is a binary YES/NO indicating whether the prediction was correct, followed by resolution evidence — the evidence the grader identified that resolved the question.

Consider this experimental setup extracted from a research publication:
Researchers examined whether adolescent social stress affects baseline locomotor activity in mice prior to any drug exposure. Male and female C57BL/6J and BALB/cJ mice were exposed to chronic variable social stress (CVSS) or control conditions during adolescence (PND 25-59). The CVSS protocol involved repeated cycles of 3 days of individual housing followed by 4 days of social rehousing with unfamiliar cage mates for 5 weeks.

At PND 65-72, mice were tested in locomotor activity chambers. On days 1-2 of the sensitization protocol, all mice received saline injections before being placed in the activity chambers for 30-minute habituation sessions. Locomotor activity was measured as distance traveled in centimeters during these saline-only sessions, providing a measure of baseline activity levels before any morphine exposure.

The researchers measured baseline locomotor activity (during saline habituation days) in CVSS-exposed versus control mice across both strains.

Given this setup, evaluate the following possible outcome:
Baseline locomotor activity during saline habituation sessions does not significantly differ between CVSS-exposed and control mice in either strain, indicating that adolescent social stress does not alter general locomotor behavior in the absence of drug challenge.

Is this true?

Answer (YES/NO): YES